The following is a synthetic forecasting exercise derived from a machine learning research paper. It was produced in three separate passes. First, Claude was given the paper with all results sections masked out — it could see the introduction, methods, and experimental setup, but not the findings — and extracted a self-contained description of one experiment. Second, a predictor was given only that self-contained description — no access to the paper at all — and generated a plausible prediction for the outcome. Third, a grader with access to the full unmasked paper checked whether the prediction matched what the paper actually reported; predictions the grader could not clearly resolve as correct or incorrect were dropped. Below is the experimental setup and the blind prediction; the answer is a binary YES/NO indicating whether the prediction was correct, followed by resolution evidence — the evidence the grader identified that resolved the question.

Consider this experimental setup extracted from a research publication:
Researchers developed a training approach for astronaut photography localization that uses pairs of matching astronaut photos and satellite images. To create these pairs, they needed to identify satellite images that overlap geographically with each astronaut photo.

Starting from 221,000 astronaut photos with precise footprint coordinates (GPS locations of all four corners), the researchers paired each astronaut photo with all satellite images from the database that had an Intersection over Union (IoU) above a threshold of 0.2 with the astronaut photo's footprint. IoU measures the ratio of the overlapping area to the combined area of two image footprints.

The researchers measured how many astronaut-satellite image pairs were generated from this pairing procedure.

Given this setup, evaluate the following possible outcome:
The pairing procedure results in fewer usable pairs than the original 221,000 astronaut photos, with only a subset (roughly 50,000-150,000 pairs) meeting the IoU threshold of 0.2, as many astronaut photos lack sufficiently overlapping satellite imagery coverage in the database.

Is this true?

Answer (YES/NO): NO